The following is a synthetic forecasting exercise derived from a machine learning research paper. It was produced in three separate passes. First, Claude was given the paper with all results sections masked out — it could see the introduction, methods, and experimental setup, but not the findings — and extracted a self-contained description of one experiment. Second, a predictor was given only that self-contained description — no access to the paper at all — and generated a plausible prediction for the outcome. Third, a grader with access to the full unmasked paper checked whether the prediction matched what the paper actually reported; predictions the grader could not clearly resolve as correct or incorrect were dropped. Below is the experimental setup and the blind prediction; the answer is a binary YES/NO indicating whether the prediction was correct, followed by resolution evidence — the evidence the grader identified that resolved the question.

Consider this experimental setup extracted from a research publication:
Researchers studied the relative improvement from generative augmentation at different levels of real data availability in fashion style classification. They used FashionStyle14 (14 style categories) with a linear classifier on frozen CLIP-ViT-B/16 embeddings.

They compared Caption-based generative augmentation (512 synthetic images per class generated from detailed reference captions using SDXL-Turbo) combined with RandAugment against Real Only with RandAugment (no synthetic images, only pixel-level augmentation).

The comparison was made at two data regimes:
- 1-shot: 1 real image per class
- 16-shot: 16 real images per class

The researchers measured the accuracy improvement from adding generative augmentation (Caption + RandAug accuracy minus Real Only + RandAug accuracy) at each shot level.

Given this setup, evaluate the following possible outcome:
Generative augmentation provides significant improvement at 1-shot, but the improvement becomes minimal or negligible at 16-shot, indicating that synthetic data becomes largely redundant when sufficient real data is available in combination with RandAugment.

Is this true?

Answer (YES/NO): YES